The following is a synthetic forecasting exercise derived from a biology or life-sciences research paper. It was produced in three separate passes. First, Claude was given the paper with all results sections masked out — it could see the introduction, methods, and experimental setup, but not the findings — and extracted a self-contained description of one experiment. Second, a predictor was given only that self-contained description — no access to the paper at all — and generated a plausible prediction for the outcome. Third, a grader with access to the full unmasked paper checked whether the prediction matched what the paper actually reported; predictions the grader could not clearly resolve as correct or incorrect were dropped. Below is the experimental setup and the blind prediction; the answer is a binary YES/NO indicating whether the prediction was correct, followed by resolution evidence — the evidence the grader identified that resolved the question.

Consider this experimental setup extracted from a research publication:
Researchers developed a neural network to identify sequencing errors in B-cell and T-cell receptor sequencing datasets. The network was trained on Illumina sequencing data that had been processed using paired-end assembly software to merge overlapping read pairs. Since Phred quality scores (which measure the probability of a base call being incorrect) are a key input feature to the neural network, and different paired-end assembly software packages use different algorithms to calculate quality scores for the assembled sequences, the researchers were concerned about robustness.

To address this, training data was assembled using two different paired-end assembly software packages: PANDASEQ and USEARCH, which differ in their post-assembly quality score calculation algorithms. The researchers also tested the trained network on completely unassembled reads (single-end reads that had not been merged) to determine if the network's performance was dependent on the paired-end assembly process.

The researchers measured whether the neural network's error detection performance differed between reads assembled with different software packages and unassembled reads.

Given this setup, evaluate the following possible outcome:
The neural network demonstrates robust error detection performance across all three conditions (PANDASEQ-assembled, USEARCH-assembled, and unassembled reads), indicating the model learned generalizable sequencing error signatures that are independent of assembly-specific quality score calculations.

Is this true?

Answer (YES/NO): YES